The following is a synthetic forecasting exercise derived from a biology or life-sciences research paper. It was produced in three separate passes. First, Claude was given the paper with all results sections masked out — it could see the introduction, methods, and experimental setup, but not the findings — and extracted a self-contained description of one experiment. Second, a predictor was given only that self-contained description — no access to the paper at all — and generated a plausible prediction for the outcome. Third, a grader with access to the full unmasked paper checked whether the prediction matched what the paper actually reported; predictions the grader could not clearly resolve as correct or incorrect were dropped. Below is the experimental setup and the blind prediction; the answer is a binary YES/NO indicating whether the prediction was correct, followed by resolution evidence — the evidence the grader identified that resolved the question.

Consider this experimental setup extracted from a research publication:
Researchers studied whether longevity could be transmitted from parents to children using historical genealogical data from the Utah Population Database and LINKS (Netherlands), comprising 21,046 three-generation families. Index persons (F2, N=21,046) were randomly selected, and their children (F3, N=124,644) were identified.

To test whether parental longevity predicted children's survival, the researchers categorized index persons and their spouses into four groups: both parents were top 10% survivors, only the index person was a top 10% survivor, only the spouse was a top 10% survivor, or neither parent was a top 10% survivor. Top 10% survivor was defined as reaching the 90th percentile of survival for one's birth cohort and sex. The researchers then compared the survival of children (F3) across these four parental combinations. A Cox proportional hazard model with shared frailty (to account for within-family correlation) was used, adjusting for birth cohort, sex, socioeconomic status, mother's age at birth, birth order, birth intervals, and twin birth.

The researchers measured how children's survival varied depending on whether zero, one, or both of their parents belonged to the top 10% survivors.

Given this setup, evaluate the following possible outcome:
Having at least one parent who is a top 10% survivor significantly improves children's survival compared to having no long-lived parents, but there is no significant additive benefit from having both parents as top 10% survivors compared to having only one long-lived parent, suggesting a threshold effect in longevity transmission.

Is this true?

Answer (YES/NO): NO